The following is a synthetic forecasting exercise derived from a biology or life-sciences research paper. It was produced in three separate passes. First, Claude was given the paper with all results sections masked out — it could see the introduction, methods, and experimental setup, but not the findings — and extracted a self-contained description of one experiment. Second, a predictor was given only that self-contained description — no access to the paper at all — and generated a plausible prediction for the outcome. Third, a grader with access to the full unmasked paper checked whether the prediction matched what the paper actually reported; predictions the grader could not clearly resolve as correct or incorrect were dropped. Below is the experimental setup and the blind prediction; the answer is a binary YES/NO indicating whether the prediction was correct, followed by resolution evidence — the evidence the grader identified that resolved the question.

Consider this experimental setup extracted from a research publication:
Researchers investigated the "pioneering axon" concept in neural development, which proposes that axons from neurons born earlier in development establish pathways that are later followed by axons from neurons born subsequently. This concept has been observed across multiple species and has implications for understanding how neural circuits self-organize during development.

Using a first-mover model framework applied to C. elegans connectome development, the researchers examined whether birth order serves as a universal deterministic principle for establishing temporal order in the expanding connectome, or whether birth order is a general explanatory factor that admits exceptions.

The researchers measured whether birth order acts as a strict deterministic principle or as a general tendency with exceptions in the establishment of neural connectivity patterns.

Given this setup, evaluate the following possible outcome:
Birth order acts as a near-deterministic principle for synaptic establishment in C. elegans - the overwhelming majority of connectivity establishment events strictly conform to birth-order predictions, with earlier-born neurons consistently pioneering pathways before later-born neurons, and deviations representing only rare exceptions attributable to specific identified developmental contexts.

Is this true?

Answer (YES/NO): NO